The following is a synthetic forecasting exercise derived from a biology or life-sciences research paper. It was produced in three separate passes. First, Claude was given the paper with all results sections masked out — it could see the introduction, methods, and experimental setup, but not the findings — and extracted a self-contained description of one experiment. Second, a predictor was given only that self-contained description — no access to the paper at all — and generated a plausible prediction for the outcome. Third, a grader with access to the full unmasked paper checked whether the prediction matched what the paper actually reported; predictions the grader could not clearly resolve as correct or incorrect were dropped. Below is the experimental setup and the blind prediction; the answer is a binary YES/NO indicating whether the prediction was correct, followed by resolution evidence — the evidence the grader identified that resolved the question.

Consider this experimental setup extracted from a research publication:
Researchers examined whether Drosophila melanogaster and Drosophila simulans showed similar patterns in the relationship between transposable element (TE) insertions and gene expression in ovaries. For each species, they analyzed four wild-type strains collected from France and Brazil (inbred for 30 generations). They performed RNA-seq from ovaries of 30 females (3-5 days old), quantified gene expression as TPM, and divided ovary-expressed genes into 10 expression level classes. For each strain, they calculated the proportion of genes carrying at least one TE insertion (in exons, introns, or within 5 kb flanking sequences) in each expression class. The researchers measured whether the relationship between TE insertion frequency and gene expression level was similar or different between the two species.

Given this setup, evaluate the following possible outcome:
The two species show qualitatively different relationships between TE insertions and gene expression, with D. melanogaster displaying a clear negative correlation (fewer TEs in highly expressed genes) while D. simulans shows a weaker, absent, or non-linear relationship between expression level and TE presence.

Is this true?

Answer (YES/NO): YES